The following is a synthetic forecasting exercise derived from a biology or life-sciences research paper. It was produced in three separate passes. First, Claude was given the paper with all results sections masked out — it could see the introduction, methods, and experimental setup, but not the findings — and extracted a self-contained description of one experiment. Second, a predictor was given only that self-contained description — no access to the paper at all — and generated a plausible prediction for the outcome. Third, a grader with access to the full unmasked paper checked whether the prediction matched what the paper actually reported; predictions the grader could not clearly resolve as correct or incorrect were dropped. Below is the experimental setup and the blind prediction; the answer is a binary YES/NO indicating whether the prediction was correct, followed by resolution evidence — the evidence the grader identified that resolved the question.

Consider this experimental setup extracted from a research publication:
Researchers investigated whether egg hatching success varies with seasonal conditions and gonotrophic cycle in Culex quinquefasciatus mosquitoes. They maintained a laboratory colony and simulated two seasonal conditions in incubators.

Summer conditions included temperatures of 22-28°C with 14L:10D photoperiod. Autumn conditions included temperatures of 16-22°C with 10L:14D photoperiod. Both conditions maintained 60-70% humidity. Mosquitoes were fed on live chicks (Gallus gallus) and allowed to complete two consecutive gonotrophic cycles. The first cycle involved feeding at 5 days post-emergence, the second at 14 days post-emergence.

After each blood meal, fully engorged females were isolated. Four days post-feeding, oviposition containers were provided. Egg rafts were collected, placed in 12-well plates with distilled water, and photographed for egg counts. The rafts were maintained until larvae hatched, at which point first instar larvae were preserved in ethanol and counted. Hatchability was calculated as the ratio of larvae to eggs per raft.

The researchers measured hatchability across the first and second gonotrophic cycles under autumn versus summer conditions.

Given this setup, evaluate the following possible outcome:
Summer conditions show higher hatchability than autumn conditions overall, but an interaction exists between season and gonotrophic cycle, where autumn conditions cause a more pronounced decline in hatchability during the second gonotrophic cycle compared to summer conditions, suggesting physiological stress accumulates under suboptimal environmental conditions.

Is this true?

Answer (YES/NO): NO